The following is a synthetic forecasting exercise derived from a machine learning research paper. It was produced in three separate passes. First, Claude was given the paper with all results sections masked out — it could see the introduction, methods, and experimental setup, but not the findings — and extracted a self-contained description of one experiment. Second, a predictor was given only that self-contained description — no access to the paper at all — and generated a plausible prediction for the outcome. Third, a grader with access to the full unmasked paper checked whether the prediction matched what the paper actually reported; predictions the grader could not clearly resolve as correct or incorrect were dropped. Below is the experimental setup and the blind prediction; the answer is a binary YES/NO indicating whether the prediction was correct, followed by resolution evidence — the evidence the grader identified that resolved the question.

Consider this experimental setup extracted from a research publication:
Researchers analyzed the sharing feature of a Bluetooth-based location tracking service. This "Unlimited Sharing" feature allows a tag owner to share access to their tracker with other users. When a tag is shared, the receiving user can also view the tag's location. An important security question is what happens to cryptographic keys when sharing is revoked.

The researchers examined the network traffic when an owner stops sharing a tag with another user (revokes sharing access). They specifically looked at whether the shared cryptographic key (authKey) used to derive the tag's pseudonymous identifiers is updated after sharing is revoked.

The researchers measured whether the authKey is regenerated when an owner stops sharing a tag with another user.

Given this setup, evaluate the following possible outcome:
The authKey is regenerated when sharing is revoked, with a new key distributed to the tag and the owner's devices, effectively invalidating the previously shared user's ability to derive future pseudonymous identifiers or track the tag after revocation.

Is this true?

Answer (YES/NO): NO